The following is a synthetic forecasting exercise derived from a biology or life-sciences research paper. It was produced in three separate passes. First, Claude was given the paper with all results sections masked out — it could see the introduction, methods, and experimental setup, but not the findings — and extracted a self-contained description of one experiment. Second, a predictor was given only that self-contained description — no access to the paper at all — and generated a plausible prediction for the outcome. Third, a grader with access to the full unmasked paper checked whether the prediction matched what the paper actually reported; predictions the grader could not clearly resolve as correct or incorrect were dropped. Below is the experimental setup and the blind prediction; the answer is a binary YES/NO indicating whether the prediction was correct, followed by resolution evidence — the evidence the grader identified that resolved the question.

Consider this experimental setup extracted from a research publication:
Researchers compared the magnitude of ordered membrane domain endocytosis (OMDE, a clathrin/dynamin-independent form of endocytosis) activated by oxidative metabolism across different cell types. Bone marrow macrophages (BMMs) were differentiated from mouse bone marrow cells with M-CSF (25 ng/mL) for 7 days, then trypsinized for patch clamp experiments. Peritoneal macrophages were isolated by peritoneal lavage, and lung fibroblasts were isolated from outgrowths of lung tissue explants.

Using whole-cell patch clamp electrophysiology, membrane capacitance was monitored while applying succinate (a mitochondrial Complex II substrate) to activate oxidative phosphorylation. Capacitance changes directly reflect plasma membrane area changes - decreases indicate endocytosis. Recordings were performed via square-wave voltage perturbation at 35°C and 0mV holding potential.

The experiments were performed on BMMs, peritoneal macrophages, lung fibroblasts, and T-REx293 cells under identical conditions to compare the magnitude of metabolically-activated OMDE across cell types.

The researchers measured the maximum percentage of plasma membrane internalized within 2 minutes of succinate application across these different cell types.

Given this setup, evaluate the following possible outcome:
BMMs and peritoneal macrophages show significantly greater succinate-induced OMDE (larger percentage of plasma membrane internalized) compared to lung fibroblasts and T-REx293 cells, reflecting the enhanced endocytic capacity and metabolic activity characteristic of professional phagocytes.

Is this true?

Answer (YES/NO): NO